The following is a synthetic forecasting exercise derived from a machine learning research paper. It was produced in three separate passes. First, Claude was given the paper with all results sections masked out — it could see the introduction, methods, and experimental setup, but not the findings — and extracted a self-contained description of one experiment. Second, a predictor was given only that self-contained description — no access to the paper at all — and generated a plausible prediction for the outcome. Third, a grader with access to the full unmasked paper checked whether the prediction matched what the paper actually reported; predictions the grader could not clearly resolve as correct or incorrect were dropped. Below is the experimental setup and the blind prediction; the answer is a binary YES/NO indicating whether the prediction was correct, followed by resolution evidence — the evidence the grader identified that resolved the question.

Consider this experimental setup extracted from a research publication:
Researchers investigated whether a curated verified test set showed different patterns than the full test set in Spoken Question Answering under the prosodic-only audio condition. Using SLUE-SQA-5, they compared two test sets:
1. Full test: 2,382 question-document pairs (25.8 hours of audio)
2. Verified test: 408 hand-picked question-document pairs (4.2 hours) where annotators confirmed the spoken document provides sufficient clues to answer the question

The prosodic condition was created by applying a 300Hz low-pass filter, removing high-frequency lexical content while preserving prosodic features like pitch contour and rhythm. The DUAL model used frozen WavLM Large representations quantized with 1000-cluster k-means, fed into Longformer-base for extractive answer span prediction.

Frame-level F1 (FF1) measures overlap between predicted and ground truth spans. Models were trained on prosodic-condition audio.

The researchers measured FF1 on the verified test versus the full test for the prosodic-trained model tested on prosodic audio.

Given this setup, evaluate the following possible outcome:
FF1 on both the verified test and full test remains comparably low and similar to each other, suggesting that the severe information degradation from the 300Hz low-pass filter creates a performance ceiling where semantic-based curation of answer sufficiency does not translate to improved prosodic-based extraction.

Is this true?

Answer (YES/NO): YES